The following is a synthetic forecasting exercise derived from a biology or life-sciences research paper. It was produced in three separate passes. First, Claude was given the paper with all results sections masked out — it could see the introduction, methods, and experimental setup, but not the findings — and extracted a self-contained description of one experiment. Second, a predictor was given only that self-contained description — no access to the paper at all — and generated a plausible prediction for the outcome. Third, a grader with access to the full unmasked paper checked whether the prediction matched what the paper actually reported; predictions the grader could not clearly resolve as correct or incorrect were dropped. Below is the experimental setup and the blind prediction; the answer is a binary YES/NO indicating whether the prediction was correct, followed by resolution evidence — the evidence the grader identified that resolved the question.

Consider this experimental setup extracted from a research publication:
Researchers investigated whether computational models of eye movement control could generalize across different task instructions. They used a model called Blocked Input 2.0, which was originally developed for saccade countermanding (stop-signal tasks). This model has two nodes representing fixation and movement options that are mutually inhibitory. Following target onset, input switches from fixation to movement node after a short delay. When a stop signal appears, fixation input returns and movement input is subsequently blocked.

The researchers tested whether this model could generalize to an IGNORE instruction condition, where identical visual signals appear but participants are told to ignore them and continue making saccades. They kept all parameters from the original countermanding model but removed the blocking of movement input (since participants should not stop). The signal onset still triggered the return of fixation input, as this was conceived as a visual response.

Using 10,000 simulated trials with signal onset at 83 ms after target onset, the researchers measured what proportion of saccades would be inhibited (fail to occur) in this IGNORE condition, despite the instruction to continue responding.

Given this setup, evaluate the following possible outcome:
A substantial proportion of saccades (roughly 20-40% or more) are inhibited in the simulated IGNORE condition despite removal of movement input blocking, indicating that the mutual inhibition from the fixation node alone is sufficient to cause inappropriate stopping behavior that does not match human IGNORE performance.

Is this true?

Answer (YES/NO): YES